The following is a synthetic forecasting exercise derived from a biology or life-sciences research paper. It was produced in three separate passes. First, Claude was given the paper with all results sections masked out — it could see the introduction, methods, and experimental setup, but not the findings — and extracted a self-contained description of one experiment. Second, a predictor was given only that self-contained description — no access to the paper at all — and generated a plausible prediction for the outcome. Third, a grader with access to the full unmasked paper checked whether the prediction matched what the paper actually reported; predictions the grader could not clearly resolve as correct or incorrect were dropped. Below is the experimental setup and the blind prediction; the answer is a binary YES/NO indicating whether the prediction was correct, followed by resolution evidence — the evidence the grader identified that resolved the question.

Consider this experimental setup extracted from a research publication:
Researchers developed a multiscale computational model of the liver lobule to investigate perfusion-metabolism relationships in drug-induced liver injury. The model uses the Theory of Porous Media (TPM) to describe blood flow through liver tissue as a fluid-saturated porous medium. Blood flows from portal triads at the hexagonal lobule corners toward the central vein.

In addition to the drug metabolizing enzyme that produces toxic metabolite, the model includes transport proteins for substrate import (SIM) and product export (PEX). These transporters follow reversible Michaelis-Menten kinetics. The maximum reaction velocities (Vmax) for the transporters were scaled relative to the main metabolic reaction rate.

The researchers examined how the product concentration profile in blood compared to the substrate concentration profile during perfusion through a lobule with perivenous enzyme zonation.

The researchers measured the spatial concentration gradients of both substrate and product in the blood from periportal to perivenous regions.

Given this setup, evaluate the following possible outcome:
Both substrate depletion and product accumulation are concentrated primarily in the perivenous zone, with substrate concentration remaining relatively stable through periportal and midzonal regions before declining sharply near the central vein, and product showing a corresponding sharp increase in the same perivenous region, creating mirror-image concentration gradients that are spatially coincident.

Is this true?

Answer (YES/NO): NO